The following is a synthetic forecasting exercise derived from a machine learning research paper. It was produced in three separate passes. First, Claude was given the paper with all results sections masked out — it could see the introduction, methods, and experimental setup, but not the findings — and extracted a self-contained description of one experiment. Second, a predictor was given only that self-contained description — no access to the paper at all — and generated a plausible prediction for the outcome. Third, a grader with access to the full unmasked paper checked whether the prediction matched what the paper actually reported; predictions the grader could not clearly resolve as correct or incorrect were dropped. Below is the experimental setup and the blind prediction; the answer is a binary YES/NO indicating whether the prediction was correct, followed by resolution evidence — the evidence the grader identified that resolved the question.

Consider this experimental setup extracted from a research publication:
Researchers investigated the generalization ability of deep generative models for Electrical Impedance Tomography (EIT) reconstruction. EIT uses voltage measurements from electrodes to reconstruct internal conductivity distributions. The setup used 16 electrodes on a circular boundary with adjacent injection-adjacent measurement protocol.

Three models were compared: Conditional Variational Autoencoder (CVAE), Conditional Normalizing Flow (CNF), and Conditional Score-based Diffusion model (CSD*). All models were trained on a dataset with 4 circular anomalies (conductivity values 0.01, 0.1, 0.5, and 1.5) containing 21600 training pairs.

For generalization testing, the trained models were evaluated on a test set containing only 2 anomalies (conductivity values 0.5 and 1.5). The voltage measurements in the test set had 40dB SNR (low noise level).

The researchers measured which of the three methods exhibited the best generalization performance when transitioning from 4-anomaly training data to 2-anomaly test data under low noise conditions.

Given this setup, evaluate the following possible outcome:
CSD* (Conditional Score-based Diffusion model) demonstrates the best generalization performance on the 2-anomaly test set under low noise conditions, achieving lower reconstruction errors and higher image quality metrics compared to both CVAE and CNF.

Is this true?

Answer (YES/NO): NO